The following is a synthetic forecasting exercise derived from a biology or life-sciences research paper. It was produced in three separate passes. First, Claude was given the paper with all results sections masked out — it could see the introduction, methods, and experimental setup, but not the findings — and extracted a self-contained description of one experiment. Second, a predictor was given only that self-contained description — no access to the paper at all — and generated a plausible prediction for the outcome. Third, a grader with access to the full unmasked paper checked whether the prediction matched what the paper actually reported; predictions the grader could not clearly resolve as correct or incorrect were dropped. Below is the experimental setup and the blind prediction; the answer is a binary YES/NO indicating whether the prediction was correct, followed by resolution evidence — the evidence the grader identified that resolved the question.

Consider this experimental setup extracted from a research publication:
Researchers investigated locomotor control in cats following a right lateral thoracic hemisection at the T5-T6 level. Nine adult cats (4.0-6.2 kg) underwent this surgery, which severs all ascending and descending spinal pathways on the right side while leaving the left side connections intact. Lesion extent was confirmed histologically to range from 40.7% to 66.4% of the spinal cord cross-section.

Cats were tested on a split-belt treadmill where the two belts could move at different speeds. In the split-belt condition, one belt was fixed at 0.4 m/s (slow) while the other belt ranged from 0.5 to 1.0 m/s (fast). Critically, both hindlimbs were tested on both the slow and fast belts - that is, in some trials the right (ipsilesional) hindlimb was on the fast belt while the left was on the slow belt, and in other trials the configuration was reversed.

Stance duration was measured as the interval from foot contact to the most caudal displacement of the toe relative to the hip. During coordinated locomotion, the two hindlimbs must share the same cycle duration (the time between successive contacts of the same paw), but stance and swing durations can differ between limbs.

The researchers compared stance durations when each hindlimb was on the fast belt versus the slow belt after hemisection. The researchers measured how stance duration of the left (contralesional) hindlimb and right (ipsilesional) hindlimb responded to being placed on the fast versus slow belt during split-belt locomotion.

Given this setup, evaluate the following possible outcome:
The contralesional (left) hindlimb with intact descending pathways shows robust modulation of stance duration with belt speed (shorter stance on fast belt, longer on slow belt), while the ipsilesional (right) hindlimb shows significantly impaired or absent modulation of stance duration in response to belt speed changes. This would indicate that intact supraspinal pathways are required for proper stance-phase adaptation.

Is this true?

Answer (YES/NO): NO